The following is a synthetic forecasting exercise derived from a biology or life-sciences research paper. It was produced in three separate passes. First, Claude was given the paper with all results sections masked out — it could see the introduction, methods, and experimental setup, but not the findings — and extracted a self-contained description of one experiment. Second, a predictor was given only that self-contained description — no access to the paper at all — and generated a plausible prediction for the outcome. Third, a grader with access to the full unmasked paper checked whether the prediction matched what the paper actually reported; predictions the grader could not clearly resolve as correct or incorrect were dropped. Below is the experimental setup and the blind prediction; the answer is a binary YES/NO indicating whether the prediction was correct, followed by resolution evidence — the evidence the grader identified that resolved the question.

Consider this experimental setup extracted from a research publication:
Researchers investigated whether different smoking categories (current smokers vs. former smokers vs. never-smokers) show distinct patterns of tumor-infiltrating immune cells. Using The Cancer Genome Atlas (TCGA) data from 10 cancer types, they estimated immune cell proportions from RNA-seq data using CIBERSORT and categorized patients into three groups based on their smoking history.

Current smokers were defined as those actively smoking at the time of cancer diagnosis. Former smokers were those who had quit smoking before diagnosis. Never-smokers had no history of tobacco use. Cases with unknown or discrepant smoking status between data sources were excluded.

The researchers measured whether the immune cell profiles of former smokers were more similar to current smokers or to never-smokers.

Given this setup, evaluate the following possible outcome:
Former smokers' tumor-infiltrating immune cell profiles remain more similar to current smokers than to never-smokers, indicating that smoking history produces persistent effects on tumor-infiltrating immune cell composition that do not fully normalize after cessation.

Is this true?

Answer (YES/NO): NO